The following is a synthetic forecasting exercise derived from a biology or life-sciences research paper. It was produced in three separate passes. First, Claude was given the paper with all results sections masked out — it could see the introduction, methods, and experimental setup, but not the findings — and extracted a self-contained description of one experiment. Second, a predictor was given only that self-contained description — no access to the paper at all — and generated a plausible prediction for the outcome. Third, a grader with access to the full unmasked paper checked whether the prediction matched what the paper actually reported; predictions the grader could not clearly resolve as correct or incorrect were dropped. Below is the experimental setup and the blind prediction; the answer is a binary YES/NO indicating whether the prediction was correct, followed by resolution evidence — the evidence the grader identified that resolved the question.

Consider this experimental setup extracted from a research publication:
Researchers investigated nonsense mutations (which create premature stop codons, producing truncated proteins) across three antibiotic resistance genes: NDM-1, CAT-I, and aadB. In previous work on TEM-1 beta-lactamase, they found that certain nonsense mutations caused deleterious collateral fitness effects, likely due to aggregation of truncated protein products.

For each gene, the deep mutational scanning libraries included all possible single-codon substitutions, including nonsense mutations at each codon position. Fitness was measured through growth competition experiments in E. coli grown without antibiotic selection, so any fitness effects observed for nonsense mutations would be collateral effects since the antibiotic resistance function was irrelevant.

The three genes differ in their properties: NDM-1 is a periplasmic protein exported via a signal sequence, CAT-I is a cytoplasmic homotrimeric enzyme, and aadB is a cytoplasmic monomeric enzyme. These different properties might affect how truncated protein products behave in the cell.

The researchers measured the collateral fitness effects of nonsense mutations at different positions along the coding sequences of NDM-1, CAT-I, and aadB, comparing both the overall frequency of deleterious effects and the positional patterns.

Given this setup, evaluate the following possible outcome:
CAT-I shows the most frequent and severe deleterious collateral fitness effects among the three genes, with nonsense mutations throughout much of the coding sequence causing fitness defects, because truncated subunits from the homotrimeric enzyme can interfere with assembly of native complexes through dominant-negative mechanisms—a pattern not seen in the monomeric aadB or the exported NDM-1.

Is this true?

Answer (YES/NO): NO